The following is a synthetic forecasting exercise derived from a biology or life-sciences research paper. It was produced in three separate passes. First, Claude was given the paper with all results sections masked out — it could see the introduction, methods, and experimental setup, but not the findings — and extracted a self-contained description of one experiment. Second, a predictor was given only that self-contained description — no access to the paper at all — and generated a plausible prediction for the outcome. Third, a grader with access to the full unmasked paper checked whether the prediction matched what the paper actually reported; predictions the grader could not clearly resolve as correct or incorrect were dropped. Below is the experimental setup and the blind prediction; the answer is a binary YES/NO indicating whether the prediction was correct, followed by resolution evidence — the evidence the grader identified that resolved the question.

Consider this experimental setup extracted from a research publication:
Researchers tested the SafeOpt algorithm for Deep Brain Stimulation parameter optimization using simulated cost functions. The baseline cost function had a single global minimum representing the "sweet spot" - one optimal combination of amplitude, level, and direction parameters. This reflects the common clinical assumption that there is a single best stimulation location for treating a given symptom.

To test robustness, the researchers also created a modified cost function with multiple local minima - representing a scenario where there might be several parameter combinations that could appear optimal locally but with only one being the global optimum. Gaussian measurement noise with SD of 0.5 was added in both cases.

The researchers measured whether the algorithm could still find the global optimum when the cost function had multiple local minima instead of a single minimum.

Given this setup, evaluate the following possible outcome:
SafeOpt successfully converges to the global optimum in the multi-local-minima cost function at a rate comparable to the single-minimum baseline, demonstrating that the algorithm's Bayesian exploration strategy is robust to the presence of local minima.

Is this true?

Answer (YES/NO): NO